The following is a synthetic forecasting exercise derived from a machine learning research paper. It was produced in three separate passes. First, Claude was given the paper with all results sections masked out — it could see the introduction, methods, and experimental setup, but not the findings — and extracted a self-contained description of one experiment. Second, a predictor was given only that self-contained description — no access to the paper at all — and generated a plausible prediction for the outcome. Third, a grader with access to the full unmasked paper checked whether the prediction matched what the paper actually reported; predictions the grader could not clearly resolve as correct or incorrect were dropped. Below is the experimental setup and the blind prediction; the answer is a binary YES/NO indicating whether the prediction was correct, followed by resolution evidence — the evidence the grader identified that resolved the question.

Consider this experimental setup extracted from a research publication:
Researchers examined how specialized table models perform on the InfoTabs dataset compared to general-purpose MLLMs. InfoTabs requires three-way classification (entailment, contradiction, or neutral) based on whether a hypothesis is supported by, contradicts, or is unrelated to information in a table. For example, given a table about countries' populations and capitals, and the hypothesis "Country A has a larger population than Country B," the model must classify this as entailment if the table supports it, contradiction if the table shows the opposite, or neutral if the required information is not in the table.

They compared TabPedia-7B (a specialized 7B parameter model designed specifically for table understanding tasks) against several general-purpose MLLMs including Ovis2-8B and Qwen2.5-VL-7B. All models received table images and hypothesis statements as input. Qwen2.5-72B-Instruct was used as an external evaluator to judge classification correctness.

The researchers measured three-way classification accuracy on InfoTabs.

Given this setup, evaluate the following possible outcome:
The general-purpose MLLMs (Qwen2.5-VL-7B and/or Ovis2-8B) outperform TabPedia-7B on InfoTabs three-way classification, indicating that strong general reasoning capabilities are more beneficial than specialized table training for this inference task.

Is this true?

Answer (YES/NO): YES